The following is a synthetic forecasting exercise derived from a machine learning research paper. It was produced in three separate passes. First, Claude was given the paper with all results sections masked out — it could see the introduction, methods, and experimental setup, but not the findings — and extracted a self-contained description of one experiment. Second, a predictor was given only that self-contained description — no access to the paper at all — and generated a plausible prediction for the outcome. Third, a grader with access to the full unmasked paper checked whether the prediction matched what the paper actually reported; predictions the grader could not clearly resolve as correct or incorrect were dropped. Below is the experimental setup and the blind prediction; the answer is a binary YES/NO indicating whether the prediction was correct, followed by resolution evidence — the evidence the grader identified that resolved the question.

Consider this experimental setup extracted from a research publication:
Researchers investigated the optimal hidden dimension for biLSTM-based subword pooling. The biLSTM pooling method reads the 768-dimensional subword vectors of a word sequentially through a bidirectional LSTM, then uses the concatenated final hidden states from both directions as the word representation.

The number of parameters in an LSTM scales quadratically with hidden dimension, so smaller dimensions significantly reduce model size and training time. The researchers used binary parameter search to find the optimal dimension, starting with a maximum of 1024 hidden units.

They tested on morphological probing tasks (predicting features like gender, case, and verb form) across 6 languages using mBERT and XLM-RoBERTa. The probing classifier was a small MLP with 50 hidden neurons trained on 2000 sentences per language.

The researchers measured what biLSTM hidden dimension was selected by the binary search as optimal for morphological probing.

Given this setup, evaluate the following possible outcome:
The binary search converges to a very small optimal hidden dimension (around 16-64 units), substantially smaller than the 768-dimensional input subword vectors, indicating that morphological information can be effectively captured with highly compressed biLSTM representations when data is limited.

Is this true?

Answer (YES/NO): NO